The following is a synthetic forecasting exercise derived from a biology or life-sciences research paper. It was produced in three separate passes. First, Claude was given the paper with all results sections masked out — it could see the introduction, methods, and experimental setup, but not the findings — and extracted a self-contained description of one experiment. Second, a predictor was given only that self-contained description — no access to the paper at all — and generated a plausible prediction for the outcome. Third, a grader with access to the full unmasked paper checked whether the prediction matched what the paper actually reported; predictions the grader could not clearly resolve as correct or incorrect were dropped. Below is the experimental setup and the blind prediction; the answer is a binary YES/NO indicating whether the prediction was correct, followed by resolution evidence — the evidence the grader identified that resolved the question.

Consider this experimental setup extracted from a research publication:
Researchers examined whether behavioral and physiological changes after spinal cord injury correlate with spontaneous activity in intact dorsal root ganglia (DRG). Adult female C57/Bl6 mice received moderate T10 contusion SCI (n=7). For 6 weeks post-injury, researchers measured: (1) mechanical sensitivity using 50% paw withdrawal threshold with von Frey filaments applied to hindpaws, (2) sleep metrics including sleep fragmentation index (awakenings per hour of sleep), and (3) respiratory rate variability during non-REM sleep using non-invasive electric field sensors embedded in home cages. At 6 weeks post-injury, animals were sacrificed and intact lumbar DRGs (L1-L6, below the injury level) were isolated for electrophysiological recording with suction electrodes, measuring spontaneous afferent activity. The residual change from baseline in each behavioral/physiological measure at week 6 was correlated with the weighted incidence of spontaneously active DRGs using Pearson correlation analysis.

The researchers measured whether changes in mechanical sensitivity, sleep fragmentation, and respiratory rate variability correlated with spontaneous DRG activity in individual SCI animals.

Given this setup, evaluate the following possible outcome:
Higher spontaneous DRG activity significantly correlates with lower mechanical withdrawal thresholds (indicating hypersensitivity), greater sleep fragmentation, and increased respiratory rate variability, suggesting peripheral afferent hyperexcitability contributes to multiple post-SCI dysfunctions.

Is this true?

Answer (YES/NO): YES